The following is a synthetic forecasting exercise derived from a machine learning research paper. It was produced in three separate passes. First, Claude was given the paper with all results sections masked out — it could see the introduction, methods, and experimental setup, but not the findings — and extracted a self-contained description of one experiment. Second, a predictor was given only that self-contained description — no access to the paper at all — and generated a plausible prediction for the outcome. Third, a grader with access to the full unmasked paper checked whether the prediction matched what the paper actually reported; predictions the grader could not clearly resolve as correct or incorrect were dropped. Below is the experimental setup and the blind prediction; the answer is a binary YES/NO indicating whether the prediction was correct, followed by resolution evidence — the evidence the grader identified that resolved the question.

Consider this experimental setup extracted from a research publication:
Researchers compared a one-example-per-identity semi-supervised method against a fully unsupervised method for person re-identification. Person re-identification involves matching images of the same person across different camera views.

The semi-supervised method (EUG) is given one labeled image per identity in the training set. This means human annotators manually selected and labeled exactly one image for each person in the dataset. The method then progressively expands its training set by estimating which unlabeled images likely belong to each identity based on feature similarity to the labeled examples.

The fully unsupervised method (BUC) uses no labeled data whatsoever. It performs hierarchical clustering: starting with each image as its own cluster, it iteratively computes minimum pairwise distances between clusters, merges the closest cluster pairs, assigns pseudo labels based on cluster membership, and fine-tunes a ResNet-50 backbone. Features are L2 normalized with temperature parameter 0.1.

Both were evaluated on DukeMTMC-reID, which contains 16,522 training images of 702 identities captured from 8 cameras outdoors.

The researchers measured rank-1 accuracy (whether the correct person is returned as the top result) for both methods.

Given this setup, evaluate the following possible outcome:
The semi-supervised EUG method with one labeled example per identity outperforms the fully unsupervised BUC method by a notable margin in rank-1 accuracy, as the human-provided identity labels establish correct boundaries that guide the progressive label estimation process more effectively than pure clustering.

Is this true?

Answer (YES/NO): NO